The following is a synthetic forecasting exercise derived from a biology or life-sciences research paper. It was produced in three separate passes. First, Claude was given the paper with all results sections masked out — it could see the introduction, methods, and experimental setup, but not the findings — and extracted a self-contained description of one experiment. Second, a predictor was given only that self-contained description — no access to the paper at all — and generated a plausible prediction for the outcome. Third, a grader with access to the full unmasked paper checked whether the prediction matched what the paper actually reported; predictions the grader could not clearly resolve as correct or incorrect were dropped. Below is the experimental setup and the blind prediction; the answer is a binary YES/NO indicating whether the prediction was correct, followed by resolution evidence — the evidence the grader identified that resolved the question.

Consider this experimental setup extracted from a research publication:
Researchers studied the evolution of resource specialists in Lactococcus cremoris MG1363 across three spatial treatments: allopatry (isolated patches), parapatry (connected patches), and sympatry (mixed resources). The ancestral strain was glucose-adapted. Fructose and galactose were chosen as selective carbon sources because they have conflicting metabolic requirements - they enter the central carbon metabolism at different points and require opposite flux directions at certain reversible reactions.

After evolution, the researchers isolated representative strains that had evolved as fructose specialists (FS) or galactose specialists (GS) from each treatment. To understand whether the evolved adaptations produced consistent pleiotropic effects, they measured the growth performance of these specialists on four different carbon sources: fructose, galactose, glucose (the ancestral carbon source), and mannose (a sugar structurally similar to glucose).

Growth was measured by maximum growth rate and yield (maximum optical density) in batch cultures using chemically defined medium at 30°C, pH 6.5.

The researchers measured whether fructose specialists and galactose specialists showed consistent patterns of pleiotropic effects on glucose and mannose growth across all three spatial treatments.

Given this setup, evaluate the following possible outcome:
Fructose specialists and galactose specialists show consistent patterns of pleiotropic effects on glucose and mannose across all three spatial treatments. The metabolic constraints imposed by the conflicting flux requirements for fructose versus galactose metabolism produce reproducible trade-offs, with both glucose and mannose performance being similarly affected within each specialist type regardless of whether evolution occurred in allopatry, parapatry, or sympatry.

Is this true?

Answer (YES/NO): NO